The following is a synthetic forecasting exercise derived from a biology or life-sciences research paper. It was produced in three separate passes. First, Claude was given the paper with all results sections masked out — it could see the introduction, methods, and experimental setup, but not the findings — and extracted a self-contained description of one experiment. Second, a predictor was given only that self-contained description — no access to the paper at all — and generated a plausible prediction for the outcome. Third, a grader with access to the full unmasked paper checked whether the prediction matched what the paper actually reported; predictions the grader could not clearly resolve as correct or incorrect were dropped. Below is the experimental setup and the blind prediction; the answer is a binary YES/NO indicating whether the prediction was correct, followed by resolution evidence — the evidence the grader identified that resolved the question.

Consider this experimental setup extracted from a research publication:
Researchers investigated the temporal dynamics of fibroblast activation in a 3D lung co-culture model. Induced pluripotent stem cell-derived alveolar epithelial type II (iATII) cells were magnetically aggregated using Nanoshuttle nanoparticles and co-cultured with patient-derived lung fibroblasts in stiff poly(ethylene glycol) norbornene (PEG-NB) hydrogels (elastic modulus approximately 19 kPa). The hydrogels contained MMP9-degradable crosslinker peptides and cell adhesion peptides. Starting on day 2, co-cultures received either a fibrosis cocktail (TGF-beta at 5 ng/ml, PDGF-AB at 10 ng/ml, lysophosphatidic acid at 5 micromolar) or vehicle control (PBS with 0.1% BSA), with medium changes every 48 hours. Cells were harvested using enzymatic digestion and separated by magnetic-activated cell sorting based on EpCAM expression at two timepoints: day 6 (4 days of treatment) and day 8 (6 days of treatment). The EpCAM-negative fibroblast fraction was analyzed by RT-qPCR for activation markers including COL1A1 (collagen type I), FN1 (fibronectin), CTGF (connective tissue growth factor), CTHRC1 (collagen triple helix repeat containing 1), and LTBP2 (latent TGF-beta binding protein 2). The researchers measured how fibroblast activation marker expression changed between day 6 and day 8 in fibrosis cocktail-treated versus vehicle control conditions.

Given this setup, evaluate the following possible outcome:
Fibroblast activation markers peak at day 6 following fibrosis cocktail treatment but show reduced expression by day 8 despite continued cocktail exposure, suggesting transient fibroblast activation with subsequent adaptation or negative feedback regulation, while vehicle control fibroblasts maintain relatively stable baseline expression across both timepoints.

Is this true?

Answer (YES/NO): NO